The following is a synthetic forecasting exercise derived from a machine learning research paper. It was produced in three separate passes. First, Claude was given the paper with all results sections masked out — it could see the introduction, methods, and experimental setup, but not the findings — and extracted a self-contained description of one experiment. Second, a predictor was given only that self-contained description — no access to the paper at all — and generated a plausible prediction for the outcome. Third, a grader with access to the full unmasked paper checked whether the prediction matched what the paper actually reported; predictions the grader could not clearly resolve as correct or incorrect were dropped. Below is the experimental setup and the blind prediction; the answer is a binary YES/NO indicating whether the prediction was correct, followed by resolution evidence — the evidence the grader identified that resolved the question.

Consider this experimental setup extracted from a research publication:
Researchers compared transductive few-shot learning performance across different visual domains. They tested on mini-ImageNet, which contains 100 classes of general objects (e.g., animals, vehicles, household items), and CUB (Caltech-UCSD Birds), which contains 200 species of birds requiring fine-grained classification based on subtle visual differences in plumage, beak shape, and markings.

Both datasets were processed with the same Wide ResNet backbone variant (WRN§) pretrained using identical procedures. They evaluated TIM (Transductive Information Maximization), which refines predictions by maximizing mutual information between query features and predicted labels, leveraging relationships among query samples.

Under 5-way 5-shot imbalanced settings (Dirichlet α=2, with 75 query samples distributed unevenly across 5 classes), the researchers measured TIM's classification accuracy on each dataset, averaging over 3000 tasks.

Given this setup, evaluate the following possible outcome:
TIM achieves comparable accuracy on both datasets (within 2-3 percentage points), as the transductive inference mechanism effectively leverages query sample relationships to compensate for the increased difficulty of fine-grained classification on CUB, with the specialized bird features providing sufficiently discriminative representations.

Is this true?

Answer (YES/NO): NO